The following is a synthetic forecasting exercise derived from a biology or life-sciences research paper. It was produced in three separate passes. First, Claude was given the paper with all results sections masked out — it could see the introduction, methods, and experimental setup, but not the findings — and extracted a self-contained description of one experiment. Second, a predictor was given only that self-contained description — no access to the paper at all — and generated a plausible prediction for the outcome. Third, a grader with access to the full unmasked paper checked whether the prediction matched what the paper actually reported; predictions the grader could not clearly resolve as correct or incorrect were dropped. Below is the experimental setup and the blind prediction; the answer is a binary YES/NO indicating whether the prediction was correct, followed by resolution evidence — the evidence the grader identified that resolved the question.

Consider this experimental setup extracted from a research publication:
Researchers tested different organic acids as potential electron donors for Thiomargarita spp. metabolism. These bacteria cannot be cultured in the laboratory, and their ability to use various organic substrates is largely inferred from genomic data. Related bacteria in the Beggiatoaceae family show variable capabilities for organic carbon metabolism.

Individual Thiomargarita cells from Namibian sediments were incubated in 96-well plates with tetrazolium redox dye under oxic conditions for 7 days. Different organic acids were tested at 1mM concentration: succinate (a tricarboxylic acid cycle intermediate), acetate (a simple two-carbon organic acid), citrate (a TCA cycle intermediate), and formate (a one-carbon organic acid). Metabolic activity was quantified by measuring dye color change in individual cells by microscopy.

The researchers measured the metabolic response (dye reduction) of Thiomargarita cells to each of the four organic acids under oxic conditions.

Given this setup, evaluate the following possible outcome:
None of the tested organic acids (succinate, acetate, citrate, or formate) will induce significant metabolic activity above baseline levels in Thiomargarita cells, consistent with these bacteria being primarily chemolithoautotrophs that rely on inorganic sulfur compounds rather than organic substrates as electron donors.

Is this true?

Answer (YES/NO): NO